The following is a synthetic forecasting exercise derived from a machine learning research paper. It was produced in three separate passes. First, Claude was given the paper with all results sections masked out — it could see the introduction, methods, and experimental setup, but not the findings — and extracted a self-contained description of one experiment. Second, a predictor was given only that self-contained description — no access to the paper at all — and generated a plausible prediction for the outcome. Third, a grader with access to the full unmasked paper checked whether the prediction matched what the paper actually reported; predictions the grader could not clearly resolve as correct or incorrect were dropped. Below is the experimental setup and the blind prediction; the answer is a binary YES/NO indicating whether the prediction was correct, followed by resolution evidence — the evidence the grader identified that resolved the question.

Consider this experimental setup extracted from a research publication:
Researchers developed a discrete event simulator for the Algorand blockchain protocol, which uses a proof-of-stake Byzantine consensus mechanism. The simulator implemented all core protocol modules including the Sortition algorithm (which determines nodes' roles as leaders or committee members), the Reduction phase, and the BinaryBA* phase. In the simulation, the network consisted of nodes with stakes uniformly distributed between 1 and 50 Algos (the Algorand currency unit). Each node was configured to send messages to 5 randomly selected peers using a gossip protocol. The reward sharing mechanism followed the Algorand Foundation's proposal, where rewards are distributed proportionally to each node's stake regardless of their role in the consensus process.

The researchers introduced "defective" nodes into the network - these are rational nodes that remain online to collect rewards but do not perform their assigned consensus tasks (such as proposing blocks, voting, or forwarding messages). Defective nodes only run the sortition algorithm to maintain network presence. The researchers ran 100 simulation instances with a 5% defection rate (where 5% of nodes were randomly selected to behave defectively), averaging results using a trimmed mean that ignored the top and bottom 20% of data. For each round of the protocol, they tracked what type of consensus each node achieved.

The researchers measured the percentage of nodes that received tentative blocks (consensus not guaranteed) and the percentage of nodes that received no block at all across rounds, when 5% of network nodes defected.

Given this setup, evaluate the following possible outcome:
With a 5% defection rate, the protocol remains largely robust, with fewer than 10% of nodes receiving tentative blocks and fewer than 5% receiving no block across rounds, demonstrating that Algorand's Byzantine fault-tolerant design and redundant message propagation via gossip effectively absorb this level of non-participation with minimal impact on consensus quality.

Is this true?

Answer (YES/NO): NO